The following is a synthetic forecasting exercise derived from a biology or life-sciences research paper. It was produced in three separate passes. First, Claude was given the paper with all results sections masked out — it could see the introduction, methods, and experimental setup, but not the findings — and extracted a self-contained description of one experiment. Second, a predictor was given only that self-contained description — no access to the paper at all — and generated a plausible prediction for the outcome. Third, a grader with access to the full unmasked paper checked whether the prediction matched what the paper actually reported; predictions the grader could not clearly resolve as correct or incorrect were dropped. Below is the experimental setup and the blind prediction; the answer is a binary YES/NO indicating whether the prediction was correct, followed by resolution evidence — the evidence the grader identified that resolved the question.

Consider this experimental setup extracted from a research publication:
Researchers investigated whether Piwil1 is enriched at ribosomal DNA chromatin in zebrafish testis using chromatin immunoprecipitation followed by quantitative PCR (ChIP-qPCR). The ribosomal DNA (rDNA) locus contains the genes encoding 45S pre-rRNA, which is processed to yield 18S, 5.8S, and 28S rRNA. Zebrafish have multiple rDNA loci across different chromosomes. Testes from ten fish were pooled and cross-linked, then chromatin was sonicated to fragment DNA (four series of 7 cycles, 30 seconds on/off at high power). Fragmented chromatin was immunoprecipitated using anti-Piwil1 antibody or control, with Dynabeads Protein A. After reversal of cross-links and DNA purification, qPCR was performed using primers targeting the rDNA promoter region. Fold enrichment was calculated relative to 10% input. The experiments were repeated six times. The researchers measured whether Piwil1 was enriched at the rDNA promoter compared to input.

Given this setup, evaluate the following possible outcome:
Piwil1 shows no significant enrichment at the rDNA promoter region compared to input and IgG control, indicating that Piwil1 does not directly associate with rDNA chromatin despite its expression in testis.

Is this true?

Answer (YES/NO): NO